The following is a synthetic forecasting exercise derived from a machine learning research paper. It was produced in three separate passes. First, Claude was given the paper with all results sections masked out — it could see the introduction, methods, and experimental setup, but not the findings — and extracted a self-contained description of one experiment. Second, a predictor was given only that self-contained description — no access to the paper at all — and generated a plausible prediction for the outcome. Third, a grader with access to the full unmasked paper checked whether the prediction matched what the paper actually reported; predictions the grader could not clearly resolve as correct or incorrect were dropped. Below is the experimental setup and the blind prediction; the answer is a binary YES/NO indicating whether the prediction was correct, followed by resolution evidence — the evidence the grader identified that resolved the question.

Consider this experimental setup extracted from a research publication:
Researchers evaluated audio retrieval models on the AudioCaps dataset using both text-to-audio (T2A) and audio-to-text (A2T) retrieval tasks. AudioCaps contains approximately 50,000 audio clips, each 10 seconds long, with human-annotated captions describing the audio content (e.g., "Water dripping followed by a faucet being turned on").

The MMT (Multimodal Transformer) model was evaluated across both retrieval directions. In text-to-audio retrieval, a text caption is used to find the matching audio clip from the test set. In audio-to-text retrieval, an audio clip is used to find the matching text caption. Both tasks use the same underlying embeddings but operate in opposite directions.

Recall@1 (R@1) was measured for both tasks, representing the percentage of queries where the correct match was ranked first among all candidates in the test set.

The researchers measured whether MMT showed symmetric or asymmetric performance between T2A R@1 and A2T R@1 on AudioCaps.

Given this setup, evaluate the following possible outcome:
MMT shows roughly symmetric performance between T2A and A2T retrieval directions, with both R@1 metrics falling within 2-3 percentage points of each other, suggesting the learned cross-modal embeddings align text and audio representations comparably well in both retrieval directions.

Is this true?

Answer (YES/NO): NO